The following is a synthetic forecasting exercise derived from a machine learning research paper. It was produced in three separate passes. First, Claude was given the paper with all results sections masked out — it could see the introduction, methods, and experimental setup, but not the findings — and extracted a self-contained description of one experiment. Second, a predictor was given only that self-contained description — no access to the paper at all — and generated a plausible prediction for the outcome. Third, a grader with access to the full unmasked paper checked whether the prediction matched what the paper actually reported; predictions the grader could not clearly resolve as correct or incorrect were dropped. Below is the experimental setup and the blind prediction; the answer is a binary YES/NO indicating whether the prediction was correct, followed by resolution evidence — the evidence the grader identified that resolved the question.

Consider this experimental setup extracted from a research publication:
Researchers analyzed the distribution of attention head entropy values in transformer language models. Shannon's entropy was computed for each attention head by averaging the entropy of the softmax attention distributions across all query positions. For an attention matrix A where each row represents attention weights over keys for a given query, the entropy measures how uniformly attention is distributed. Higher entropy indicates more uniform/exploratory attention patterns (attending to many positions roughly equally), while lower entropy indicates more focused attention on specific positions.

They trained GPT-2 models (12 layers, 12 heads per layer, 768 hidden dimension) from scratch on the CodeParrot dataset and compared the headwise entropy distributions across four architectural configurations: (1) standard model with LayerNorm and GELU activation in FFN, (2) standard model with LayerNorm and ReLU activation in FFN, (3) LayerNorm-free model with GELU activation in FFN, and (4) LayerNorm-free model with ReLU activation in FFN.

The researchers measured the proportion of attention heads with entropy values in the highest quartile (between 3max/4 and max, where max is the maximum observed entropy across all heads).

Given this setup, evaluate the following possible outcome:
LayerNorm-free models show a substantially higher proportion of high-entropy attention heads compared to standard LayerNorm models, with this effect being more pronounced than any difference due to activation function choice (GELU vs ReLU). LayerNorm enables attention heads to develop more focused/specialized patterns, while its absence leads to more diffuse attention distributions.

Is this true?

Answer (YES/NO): NO